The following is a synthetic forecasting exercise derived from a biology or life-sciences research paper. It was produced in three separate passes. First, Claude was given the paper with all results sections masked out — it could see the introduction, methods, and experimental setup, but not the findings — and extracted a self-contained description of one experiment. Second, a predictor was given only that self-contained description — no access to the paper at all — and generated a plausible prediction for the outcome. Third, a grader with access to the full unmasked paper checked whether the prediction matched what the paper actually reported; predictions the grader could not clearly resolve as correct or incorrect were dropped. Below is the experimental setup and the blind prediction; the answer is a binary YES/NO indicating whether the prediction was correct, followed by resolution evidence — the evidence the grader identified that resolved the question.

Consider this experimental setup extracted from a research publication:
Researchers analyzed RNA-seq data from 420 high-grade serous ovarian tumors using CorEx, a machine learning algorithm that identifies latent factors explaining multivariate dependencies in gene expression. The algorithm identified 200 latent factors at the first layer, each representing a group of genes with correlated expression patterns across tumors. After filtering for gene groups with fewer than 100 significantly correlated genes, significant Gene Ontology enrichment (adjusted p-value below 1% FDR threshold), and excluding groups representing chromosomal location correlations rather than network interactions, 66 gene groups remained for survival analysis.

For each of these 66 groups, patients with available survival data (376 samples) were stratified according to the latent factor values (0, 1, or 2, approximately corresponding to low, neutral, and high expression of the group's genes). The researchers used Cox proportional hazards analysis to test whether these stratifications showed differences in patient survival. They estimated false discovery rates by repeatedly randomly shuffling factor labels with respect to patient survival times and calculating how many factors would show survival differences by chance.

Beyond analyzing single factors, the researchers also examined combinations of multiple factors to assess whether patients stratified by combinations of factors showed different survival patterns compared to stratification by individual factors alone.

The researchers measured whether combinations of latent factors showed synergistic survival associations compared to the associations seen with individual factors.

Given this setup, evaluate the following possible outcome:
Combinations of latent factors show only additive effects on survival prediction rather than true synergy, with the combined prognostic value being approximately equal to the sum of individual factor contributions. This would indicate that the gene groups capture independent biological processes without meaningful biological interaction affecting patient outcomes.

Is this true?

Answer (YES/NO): NO